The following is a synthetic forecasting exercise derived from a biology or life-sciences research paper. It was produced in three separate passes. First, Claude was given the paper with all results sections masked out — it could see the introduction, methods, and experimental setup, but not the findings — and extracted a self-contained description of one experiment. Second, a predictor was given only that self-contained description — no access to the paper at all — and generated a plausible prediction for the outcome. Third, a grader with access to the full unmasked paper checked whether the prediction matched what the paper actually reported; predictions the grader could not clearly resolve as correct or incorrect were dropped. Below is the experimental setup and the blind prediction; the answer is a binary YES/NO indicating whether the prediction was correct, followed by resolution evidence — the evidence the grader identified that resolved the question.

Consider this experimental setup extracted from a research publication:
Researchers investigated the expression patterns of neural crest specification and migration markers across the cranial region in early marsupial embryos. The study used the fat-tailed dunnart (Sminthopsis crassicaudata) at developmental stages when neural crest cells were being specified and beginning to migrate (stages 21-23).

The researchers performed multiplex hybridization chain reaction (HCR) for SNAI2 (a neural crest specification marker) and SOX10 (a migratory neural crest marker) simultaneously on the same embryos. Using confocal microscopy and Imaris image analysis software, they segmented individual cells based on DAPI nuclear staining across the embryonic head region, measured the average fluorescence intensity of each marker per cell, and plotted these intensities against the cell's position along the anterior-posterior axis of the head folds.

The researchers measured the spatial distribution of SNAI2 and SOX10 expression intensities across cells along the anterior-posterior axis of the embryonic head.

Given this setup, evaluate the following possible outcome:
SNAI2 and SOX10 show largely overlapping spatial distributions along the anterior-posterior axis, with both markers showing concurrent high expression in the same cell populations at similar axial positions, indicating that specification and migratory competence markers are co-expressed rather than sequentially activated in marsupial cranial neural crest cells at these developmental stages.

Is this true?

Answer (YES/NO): NO